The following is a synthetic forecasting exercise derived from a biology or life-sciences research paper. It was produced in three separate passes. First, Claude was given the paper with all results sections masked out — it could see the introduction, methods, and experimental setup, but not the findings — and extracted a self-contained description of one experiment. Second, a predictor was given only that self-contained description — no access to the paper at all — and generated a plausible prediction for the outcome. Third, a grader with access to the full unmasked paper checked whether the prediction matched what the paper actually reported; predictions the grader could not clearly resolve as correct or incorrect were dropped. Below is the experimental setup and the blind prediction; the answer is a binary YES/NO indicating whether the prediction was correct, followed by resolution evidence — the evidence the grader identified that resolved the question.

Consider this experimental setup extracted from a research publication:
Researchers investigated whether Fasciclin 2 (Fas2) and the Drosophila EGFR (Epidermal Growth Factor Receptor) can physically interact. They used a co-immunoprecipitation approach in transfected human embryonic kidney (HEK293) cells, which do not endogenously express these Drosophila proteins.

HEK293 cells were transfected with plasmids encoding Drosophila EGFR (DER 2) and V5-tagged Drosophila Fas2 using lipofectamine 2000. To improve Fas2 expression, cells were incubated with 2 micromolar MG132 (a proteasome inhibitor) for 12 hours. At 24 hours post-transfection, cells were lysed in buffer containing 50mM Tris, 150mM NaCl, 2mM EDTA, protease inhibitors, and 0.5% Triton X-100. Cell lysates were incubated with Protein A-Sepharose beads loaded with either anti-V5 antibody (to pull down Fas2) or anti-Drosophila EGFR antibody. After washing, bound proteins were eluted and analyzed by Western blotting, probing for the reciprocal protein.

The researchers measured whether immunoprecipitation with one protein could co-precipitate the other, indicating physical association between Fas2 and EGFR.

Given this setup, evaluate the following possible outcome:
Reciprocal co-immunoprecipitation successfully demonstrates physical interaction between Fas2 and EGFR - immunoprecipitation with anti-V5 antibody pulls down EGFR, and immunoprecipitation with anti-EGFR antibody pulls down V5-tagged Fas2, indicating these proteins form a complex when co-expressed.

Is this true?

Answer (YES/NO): YES